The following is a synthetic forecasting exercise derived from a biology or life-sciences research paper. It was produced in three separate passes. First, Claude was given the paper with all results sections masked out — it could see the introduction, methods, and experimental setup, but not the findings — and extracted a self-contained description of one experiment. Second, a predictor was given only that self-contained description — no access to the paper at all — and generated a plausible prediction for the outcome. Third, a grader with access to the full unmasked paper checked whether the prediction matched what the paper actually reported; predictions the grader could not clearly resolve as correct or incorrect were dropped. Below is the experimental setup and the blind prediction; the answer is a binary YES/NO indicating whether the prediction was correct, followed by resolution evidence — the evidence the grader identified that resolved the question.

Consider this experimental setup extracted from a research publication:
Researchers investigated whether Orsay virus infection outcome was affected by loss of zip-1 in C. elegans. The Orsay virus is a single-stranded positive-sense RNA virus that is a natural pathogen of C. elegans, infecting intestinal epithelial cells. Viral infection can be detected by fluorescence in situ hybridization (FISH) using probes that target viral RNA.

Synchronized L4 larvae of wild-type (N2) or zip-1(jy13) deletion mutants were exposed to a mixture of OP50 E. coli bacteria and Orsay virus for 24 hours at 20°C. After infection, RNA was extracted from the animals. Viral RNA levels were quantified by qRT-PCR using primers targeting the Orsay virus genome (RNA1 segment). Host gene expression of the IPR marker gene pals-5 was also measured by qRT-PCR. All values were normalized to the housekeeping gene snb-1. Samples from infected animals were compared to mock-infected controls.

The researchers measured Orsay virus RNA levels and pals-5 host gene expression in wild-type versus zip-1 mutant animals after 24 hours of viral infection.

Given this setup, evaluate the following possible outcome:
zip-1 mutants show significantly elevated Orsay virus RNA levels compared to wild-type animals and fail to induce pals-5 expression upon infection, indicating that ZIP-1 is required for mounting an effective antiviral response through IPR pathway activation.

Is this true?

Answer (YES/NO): YES